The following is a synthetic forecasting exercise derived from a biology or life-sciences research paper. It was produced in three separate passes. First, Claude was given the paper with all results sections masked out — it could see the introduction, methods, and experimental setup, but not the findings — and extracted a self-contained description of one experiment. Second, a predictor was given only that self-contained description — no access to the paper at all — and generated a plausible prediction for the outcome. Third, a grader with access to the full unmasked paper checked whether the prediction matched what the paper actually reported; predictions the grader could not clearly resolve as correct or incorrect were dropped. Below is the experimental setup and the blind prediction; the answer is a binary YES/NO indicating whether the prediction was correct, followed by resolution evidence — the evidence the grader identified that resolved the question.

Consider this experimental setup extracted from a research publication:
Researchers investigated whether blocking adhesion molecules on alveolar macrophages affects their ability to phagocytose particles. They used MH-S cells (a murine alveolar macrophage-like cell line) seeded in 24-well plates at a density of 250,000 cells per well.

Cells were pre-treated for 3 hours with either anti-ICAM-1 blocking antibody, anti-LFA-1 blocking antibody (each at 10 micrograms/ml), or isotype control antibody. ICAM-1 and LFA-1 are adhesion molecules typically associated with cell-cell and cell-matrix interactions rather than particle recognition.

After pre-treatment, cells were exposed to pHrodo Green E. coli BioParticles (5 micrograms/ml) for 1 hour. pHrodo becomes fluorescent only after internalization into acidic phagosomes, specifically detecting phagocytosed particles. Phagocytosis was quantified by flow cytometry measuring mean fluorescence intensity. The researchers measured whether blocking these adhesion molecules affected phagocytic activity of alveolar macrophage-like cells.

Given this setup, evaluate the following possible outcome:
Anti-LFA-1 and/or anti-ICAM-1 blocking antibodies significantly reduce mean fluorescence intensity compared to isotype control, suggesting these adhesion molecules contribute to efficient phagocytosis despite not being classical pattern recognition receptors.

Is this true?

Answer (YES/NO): NO